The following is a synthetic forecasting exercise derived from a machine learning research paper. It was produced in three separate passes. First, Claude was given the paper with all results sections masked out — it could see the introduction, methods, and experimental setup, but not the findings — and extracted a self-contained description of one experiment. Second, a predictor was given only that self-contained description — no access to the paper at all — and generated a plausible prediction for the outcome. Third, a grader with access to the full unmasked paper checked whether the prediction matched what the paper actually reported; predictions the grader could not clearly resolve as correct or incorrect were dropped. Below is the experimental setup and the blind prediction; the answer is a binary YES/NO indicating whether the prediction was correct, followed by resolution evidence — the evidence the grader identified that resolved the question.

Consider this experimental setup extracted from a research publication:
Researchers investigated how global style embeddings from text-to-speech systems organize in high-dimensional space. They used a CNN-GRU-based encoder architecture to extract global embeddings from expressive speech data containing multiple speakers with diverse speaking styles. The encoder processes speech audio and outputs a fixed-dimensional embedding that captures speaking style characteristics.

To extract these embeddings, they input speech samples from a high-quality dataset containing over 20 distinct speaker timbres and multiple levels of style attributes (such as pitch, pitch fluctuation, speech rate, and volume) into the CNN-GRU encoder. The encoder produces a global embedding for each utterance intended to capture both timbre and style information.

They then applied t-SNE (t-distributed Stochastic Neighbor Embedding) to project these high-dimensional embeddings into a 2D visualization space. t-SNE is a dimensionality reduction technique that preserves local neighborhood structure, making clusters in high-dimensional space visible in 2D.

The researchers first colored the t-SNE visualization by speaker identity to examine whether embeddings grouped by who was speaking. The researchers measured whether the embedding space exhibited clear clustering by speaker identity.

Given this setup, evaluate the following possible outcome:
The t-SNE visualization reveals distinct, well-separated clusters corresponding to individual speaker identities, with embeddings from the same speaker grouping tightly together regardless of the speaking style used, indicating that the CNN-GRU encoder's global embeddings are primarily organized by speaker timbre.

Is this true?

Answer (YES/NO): YES